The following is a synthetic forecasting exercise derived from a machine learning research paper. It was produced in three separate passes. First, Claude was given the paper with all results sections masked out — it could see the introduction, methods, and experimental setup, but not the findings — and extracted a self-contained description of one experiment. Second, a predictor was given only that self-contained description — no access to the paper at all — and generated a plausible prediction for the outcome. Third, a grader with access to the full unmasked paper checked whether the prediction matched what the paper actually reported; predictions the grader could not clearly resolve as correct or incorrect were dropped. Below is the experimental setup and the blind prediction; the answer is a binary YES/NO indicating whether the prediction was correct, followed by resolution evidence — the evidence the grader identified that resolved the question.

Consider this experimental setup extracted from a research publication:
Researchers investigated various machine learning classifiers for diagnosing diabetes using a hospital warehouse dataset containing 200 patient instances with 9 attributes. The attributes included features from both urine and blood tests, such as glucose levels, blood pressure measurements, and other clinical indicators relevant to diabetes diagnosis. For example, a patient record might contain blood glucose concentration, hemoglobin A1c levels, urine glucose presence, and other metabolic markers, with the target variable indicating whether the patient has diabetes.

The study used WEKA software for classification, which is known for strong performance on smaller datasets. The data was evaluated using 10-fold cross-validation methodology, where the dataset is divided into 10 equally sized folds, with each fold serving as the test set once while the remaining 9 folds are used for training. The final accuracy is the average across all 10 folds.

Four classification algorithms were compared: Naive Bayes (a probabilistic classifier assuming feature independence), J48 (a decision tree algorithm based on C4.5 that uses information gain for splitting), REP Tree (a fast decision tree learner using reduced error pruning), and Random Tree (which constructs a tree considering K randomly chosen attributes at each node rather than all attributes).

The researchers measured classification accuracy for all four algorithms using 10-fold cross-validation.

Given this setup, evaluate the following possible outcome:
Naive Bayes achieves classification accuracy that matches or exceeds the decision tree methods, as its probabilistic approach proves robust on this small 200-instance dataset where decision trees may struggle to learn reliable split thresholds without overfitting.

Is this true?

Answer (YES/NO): NO